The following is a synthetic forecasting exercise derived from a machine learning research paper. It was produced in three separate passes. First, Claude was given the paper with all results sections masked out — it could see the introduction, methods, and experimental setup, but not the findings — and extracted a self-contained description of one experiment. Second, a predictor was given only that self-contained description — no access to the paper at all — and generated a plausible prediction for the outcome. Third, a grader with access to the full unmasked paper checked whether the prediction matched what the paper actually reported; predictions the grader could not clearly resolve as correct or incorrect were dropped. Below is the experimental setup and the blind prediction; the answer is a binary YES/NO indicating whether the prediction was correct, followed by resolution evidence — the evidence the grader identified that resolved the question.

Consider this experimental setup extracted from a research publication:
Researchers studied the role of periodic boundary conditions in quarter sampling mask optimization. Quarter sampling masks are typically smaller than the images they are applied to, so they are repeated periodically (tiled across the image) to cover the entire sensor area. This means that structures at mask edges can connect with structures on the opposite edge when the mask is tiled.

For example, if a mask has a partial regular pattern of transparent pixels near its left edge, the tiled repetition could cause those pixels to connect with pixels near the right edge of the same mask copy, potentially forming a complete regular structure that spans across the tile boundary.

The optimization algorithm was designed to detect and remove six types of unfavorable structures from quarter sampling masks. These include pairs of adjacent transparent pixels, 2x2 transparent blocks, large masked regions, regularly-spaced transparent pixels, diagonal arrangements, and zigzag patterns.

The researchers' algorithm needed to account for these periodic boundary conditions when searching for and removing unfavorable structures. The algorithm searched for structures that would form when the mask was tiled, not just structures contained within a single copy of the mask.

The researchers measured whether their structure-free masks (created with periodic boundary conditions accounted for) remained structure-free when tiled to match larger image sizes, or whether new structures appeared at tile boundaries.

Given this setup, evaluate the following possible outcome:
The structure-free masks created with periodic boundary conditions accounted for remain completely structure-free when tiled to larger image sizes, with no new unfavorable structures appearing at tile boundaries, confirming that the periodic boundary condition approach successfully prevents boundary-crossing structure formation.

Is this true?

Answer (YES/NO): YES